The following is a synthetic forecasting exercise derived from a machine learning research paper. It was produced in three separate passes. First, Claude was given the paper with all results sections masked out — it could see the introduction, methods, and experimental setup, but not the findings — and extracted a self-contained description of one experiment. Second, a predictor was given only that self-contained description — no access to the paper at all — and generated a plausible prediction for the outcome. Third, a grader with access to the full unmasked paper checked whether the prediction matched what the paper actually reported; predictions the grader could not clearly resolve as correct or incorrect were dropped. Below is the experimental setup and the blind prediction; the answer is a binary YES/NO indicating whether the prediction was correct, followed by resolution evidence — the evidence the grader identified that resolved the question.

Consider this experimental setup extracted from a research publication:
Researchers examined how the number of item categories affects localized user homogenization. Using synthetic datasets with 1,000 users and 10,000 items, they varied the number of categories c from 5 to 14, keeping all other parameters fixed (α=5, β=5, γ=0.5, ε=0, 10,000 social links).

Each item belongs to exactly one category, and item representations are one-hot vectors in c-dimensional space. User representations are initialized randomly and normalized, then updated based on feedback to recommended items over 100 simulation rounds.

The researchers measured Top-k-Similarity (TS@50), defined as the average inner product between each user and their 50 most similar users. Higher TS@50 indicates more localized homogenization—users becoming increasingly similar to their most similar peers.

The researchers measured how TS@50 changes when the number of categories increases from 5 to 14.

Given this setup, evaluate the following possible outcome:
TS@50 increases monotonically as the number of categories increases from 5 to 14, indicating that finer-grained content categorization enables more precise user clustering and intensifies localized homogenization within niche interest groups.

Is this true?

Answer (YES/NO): NO